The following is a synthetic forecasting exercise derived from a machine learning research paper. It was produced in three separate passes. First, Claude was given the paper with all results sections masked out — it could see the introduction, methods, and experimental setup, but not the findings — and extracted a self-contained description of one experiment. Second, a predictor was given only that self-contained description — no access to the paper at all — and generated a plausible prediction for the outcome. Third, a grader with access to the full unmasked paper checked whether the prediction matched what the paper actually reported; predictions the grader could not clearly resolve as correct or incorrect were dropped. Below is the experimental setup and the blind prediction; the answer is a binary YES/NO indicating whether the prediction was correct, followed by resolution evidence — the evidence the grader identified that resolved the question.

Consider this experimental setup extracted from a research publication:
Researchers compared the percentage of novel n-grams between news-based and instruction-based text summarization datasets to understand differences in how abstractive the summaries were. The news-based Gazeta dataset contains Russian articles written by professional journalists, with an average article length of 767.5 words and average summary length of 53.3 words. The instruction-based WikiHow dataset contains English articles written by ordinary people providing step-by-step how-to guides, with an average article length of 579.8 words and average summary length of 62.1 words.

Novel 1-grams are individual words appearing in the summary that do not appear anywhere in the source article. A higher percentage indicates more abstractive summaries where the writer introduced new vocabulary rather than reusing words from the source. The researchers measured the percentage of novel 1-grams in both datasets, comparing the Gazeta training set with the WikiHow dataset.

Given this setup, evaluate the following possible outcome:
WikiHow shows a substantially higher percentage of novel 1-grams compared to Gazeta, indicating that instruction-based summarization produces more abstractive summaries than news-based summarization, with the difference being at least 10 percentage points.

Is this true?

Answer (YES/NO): NO